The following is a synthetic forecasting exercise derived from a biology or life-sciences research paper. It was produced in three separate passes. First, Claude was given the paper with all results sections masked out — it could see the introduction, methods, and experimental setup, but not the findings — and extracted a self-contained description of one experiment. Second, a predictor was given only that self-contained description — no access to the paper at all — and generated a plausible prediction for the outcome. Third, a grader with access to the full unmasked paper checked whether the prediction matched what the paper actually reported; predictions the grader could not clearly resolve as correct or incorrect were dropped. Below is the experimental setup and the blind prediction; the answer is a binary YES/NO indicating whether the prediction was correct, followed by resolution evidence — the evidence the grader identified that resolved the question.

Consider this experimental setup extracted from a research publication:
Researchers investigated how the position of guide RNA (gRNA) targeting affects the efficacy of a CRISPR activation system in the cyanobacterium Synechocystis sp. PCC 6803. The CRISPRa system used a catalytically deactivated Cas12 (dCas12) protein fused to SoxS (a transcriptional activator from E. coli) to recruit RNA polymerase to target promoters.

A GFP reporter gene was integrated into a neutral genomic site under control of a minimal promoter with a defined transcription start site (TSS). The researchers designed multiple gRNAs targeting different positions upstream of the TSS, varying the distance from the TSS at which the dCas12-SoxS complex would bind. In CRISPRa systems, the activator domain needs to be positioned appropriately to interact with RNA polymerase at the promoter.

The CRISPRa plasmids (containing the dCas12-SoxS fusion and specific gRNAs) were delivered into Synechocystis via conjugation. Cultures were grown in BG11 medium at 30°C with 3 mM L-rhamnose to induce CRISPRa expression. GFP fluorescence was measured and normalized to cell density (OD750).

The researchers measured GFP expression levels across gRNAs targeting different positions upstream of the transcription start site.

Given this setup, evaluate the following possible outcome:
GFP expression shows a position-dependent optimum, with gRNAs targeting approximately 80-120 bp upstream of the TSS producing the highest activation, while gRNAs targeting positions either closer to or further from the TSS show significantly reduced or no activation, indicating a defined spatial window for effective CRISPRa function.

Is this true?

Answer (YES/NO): NO